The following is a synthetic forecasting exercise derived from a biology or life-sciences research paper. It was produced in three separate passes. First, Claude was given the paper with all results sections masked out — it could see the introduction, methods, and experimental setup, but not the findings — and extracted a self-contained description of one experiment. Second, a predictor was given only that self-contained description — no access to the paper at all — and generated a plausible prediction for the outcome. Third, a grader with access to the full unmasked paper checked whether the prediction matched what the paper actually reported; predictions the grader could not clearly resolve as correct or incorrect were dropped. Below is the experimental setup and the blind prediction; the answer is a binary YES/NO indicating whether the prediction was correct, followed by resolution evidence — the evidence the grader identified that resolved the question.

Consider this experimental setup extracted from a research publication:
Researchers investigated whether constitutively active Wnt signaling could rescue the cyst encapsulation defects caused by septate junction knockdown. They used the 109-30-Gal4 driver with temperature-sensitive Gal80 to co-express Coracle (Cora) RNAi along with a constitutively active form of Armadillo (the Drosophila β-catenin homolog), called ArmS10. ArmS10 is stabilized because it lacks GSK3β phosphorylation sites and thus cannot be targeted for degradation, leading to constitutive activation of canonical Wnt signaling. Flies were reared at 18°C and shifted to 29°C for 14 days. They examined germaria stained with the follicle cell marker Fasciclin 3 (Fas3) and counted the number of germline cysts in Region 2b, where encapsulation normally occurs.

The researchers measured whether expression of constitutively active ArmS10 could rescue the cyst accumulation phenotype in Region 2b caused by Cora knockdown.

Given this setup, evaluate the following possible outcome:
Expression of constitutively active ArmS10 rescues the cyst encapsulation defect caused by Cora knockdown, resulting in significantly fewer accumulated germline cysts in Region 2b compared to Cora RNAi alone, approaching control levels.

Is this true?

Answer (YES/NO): YES